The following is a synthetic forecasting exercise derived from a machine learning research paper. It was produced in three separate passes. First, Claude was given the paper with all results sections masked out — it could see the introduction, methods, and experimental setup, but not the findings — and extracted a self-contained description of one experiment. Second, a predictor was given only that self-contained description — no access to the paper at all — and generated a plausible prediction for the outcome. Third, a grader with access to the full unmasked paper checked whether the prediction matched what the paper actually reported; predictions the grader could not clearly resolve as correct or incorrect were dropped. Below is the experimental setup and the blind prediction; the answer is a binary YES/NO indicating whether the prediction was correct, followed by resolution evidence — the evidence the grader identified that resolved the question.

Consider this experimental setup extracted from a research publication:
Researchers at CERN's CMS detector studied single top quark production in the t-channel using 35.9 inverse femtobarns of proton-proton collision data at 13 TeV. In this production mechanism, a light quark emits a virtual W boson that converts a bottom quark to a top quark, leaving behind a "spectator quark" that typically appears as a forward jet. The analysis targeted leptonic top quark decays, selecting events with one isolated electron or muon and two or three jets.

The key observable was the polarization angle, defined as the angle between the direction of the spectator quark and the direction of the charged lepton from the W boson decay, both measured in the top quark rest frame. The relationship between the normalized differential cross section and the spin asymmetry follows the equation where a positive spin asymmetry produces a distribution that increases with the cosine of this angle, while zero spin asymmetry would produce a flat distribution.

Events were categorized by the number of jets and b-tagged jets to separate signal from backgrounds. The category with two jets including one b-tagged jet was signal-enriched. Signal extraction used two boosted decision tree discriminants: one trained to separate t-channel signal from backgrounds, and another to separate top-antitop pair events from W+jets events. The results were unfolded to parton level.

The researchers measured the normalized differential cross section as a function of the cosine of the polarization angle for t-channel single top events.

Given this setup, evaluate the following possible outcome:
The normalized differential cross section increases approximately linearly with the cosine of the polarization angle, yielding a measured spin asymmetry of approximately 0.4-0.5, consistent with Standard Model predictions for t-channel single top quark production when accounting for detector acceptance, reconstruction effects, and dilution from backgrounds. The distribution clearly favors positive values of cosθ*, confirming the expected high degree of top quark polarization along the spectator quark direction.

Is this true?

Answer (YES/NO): YES